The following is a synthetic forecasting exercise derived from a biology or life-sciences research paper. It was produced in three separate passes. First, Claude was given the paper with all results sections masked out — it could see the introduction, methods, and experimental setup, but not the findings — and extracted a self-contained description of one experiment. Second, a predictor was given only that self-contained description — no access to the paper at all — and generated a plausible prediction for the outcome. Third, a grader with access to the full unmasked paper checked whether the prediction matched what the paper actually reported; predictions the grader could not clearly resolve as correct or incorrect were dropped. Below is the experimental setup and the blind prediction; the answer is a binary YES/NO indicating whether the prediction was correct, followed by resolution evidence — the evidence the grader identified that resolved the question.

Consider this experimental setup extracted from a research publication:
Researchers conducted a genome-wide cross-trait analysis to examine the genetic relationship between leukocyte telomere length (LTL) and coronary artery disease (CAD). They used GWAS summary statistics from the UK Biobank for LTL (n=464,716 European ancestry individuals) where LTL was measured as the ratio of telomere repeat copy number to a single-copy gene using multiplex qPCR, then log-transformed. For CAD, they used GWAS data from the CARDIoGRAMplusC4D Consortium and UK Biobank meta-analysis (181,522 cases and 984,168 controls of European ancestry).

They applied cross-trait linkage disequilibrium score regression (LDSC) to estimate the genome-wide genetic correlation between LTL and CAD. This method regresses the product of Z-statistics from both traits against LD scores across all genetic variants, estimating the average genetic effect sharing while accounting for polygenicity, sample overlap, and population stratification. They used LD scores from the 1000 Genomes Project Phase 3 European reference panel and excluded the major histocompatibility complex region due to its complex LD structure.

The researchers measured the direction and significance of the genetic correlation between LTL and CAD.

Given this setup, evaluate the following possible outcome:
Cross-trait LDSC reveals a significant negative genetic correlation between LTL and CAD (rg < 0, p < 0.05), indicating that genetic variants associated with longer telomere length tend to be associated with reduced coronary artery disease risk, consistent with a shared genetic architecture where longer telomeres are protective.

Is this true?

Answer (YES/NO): YES